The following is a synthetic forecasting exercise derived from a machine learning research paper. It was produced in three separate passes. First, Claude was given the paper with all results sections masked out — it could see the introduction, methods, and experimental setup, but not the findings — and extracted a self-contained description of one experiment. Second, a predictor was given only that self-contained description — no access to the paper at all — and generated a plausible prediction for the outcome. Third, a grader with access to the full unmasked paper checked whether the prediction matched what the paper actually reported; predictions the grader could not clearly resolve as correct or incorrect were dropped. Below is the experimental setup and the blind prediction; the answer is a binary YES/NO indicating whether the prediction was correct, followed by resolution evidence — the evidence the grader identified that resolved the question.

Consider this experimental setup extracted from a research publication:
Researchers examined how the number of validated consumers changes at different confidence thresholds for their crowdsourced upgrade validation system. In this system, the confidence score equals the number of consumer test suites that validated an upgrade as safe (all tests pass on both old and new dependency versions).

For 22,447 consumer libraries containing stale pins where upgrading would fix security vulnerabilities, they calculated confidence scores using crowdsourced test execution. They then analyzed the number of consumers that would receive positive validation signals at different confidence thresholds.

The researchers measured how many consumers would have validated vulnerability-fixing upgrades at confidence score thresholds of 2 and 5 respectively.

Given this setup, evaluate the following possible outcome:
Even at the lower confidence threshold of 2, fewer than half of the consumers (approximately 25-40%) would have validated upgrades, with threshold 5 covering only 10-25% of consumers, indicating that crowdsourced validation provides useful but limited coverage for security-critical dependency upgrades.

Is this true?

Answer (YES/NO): YES